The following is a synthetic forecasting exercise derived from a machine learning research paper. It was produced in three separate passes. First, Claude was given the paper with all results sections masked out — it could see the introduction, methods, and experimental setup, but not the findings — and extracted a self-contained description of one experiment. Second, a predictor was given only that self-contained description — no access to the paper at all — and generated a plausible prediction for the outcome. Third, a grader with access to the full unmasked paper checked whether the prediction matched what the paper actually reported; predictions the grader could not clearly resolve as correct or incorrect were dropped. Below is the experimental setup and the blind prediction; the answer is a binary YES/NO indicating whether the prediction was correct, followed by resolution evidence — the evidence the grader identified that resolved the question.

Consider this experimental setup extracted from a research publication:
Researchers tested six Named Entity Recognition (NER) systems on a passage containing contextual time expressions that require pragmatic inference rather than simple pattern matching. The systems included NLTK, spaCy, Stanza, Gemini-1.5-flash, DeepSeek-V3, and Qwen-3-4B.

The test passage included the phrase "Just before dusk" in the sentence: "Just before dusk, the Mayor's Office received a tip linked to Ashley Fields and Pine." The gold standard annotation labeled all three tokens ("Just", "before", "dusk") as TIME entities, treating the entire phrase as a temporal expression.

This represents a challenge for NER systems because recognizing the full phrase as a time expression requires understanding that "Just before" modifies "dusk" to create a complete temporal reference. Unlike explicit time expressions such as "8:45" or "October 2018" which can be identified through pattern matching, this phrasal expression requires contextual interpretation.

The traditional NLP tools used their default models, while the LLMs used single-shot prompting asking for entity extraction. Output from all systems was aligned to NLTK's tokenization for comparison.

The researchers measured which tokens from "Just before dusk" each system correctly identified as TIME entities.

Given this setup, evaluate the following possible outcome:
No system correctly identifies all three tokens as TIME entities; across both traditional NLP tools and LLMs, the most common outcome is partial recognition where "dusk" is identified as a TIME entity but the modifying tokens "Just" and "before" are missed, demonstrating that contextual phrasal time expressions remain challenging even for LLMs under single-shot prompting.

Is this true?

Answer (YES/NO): NO